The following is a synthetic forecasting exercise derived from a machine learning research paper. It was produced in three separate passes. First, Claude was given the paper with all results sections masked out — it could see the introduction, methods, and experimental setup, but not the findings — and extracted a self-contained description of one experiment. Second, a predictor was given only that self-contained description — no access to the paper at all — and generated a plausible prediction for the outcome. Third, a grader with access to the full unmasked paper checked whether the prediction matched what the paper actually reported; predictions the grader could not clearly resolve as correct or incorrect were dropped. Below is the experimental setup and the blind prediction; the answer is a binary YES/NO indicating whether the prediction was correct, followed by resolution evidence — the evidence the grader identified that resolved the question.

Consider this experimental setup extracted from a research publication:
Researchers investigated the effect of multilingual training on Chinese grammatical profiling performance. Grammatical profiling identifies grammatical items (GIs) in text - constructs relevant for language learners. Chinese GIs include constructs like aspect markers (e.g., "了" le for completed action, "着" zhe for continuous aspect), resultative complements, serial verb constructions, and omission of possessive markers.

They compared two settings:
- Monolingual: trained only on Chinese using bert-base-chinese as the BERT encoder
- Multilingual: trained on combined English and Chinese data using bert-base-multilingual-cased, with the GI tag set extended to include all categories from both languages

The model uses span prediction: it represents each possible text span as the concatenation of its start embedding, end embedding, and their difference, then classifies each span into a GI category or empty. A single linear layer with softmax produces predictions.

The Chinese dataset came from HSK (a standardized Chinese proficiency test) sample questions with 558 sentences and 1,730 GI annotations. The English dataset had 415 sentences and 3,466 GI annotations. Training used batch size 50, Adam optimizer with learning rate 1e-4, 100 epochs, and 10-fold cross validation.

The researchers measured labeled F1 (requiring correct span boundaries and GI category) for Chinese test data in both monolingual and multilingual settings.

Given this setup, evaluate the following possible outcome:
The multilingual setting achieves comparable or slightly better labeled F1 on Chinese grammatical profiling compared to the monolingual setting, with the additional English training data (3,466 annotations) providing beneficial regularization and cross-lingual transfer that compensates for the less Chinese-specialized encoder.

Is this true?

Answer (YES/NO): YES